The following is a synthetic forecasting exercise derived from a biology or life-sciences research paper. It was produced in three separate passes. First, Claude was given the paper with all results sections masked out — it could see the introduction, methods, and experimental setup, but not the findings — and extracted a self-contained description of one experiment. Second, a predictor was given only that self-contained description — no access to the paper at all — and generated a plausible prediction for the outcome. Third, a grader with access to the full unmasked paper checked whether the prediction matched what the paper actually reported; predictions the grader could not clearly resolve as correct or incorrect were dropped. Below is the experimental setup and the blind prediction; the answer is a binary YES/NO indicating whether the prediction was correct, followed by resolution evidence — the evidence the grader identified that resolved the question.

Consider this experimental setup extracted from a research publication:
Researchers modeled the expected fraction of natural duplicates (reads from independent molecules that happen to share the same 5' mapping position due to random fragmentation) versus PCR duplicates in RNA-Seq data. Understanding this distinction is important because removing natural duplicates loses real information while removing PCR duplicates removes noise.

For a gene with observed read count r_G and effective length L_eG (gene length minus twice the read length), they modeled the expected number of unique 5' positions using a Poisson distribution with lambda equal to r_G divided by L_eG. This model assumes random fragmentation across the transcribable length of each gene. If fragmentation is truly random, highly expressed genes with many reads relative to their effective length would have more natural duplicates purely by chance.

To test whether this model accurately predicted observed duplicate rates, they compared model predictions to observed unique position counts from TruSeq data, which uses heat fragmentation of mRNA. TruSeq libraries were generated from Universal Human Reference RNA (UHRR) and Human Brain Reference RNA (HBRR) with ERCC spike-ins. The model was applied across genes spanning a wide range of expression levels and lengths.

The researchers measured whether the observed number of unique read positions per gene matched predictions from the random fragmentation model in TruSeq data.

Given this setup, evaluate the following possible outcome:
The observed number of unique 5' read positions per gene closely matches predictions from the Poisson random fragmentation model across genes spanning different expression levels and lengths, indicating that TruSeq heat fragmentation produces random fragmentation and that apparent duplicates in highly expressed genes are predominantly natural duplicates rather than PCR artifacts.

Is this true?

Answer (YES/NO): NO